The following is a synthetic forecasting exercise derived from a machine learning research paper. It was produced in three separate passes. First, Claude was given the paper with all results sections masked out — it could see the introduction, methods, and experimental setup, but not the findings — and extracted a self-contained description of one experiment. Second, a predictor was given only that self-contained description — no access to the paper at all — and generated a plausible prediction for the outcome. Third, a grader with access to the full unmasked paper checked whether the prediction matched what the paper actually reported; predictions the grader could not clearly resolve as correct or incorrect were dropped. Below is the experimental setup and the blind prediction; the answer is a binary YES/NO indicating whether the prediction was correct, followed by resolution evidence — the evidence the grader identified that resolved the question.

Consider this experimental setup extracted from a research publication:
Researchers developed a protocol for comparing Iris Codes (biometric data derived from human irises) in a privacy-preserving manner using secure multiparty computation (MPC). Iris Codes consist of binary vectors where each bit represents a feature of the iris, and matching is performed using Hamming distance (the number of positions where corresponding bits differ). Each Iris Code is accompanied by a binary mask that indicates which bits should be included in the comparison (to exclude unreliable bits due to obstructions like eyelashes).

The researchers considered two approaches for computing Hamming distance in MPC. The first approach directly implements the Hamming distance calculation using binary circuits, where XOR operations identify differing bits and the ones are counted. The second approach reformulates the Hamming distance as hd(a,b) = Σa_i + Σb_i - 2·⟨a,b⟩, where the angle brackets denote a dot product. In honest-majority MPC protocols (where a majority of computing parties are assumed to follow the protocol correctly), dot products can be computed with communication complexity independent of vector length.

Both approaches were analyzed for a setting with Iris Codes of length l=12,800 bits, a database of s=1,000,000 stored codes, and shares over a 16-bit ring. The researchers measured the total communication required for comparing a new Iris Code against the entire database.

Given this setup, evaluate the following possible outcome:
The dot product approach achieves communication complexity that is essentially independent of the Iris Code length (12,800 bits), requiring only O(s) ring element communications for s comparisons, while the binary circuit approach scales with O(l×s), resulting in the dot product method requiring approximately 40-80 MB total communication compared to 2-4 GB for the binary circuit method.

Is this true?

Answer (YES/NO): NO